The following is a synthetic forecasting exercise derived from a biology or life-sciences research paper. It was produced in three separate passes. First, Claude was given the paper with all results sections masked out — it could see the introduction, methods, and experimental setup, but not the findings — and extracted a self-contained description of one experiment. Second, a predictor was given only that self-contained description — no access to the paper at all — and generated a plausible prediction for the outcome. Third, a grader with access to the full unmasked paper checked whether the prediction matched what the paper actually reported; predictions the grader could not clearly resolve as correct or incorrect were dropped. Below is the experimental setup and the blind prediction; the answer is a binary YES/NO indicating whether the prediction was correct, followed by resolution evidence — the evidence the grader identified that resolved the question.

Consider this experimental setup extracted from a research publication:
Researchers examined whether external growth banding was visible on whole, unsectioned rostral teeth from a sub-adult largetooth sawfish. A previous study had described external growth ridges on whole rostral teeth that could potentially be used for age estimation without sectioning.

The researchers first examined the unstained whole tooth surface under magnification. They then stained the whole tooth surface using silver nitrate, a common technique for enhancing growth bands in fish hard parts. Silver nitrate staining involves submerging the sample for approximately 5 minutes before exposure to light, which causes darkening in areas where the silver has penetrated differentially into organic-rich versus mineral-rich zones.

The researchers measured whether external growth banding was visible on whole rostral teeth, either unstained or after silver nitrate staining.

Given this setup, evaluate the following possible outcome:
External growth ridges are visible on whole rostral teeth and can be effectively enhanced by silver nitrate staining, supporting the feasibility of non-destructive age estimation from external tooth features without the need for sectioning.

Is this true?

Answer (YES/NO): NO